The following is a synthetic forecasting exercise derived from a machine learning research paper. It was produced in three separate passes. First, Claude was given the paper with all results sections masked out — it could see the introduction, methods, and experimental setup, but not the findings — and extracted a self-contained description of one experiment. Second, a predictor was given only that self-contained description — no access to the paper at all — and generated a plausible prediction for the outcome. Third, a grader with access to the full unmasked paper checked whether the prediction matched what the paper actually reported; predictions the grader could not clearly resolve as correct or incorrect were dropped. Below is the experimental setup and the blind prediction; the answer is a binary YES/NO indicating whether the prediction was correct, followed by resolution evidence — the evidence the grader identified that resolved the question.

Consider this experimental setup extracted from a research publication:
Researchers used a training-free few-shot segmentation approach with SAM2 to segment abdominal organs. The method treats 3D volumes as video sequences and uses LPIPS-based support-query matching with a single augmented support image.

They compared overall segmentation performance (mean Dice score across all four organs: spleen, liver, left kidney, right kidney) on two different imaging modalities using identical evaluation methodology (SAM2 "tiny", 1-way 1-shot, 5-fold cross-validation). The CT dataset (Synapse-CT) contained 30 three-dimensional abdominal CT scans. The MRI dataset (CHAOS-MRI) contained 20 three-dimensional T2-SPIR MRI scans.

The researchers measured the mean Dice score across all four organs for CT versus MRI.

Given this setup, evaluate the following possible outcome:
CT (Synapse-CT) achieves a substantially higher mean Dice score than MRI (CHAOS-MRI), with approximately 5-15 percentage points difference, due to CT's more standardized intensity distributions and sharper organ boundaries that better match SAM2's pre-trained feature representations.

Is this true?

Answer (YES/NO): NO